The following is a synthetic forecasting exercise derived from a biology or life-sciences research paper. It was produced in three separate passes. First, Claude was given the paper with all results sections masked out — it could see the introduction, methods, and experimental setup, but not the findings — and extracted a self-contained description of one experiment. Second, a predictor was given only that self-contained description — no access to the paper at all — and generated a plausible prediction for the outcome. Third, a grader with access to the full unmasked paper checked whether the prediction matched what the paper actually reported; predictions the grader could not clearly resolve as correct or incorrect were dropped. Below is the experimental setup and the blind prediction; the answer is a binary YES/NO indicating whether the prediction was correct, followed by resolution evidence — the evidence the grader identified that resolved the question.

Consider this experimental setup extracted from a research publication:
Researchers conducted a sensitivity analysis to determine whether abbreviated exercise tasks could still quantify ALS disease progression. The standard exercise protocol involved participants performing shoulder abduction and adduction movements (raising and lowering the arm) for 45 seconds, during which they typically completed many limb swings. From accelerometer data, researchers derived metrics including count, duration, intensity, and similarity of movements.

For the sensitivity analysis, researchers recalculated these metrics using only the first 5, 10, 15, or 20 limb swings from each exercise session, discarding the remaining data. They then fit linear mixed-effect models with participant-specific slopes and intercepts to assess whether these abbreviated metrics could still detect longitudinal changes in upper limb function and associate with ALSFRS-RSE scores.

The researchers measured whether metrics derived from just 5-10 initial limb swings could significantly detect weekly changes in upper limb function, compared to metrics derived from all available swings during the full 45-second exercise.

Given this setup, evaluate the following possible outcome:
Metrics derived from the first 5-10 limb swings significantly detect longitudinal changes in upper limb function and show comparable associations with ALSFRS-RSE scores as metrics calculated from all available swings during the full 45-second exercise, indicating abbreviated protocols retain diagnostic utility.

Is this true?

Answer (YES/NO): YES